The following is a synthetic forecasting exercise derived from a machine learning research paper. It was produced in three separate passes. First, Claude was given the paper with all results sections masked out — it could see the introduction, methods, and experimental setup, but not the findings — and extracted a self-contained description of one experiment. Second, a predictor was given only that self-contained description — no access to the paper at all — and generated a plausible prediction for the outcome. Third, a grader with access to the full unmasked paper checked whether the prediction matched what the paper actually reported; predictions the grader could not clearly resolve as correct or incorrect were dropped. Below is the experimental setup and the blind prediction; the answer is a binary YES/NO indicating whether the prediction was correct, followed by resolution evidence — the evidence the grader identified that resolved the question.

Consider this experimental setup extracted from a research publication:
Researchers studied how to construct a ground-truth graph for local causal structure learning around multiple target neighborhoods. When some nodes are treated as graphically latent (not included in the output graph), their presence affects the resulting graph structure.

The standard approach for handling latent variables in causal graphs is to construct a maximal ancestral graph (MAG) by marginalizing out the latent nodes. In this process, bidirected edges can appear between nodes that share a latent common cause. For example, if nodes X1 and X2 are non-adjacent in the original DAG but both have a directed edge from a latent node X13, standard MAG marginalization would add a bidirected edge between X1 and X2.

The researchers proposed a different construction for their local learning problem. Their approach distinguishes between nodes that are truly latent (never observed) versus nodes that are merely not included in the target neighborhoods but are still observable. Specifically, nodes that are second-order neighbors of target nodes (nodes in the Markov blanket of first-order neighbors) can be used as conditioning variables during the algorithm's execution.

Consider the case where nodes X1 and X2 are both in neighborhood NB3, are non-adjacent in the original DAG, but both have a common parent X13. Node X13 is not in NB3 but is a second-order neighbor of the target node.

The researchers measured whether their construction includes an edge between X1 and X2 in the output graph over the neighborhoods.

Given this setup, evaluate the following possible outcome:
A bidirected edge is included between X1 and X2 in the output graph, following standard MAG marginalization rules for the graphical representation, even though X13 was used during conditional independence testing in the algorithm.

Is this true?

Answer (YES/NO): NO